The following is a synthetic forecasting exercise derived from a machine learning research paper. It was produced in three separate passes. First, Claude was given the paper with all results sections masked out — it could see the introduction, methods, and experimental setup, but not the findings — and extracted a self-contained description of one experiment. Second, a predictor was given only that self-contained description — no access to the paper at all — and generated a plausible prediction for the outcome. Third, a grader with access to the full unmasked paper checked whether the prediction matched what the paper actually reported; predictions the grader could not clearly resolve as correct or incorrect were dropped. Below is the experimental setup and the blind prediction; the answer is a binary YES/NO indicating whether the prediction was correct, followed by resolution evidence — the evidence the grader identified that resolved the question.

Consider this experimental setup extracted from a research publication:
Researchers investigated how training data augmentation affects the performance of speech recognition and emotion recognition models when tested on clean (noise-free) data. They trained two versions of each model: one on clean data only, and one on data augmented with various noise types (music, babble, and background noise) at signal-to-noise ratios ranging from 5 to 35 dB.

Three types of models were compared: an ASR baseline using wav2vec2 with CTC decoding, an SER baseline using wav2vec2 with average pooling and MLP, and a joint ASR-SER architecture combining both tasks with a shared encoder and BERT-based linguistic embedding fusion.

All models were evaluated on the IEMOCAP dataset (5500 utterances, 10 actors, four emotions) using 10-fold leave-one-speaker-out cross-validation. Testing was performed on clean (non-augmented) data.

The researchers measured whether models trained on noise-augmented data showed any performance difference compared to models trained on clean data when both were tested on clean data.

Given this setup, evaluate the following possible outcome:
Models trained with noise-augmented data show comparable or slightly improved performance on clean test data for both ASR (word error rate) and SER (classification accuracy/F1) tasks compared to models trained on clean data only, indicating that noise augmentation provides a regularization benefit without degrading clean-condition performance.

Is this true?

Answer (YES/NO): NO